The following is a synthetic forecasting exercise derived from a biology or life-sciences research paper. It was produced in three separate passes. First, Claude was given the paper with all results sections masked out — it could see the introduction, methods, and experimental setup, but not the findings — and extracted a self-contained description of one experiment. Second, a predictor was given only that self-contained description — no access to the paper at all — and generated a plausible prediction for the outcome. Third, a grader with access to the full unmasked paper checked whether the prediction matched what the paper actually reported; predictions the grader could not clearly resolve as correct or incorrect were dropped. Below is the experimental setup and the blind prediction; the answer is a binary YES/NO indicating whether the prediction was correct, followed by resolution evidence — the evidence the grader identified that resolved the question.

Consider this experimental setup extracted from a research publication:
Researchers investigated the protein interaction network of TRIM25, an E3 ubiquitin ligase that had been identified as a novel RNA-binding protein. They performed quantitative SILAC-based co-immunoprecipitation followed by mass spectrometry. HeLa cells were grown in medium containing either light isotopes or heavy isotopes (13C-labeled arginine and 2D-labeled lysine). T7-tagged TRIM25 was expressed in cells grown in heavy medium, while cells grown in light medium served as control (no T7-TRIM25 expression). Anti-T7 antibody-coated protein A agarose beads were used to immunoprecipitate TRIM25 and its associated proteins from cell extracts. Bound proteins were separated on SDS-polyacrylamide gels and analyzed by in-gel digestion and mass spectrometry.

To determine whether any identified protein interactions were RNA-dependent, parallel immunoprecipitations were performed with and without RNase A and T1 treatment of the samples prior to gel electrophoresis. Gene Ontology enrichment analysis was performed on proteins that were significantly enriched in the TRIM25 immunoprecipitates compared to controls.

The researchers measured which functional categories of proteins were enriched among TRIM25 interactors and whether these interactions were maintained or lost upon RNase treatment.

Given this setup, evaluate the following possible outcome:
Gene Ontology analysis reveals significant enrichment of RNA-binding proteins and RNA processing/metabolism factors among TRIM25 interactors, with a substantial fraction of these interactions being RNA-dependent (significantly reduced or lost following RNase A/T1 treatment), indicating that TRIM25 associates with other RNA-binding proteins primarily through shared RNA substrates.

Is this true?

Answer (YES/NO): YES